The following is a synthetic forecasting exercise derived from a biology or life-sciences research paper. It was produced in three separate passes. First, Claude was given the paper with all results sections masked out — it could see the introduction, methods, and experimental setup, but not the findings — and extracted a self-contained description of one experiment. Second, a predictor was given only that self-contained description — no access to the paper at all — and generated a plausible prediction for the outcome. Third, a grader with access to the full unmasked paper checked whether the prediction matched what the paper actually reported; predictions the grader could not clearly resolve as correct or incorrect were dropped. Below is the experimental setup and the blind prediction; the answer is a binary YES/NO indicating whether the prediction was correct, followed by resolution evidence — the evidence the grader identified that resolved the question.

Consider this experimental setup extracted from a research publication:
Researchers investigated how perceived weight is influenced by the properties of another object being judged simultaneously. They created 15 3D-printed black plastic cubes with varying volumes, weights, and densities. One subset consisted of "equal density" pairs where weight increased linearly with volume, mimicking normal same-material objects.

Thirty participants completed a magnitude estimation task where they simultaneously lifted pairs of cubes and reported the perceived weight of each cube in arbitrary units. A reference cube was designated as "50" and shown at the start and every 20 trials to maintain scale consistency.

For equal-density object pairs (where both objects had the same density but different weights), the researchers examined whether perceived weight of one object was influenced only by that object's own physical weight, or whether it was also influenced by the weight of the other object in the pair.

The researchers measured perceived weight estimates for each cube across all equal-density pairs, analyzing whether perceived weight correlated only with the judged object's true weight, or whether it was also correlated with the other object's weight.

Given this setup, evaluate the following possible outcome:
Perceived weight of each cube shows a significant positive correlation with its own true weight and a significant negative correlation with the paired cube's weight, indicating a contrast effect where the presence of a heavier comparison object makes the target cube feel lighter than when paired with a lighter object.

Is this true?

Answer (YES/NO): NO